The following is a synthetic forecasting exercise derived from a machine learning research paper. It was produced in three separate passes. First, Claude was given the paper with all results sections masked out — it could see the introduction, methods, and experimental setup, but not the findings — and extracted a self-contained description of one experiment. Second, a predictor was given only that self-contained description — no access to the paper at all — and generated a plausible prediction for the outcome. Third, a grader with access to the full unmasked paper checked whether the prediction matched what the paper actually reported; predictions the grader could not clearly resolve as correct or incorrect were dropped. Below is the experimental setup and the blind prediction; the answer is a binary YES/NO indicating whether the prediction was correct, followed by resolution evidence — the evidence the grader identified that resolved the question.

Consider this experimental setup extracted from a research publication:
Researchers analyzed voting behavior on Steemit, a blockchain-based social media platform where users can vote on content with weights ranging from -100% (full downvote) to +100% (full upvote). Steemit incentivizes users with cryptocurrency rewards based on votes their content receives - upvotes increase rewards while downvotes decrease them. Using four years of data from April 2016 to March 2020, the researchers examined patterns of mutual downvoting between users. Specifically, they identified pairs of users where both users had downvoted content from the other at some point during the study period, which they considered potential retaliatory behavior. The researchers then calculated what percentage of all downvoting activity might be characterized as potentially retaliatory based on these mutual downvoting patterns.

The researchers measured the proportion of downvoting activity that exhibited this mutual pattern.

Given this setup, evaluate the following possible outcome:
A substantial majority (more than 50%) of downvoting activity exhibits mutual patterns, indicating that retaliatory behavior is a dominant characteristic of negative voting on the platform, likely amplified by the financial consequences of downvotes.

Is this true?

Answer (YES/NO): NO